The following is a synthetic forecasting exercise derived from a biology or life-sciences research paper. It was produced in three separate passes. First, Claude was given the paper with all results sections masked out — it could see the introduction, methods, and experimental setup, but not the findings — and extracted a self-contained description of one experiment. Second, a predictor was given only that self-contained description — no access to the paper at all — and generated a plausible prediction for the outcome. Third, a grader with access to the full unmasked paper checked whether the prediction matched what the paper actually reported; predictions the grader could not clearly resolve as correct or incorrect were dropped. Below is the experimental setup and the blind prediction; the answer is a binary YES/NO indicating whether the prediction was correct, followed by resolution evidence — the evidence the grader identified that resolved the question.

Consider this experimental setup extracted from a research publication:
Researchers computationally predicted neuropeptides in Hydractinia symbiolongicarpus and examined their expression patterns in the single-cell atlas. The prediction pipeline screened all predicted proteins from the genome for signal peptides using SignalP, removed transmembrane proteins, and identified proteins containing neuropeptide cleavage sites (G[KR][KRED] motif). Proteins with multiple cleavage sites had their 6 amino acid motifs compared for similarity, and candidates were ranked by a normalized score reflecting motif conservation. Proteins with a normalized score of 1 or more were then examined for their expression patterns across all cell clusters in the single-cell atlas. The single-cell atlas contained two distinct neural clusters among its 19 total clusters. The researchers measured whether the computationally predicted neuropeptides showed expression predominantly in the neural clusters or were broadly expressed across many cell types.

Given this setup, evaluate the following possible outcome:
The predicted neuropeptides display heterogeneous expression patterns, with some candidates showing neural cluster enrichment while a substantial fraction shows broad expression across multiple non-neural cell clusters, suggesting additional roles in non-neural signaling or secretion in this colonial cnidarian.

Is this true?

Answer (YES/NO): NO